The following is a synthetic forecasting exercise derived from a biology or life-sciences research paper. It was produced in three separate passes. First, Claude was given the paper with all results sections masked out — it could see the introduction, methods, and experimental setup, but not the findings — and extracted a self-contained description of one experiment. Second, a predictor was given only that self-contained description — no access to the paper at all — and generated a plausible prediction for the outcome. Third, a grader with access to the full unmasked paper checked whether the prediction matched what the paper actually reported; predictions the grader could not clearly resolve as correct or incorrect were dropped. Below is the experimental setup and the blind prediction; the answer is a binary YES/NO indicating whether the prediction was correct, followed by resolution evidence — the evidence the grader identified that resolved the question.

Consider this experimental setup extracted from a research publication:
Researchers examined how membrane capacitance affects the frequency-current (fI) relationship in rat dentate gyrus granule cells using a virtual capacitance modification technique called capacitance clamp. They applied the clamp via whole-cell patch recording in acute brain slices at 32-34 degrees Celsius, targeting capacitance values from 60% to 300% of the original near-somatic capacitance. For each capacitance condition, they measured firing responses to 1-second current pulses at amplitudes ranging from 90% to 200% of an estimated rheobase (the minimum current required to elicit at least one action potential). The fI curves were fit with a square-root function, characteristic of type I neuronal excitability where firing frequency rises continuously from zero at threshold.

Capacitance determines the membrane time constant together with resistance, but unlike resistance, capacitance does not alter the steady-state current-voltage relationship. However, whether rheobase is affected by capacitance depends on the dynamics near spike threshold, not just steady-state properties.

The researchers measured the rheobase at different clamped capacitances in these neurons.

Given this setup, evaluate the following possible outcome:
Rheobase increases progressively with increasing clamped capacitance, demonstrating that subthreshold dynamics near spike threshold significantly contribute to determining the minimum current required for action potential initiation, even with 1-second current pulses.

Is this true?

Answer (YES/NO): NO